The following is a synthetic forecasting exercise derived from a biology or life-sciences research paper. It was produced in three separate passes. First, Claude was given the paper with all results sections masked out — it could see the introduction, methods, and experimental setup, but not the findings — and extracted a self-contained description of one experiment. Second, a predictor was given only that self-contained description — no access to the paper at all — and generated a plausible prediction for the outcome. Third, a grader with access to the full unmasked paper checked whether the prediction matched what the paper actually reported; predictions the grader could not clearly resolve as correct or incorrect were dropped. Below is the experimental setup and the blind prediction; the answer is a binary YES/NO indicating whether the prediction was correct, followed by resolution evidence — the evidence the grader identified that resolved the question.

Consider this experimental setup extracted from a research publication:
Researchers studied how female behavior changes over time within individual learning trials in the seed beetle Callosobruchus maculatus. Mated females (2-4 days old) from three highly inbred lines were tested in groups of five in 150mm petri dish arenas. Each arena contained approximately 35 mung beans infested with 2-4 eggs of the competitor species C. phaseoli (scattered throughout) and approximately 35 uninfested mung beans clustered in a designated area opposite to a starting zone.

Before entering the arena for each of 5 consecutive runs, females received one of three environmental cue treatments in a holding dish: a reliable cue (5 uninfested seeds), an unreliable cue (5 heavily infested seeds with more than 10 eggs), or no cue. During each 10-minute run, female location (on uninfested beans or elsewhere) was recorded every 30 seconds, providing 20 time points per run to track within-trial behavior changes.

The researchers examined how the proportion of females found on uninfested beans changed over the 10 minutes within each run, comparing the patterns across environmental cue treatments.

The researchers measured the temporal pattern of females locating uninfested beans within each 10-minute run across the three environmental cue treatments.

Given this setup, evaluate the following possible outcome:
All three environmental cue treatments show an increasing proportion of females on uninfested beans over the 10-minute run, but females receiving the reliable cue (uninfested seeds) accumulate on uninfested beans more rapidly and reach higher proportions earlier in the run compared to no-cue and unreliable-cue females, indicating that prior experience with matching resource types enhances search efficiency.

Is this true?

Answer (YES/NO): YES